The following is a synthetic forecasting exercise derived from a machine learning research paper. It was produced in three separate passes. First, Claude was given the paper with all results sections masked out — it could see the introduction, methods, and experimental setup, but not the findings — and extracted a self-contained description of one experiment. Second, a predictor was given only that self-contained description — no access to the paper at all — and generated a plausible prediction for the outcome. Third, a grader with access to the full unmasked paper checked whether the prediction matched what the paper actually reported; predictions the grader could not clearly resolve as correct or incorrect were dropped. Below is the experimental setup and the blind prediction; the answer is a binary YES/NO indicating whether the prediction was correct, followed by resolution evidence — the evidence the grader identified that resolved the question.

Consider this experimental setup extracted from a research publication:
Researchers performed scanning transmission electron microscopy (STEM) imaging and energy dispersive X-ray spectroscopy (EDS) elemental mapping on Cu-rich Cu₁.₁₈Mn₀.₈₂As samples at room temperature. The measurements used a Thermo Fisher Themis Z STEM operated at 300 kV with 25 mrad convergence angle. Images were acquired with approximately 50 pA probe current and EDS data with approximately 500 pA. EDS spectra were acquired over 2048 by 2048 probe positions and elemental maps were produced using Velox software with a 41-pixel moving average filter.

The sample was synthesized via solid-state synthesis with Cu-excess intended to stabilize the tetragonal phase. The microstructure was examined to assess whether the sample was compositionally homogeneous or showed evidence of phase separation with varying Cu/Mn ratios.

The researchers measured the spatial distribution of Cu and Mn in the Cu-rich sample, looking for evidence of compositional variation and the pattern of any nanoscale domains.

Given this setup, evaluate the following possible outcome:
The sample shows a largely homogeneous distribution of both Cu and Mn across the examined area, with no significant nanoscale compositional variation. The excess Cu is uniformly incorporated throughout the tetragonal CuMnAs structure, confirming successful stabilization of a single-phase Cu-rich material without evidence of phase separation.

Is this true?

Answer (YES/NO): NO